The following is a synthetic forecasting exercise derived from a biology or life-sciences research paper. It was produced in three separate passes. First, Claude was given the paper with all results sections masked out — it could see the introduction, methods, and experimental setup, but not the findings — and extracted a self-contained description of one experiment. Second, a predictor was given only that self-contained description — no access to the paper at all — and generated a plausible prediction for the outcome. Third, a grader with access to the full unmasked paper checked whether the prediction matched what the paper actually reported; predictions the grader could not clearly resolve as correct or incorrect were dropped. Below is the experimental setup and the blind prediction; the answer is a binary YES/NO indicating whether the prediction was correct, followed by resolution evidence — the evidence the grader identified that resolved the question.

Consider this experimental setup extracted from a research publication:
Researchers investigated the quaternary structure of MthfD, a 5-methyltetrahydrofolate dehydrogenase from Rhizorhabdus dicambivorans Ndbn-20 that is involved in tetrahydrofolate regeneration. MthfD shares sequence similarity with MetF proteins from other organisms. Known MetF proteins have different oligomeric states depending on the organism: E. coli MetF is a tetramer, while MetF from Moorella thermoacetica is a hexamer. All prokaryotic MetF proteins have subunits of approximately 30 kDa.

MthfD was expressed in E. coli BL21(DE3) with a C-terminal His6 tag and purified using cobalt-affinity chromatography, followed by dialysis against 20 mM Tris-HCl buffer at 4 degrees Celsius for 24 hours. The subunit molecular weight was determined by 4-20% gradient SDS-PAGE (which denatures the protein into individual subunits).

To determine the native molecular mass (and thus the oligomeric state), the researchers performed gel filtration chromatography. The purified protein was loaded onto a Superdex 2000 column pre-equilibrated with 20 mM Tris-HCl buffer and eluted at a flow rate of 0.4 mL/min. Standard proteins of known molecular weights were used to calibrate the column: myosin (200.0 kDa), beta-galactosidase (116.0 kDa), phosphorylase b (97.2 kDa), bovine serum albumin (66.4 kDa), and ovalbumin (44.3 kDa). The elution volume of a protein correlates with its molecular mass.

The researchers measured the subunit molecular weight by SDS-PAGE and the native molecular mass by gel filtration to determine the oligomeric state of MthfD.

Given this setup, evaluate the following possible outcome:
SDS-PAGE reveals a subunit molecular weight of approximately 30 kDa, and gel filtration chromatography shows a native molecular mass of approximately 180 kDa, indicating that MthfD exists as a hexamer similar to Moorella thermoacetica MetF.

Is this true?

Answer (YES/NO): NO